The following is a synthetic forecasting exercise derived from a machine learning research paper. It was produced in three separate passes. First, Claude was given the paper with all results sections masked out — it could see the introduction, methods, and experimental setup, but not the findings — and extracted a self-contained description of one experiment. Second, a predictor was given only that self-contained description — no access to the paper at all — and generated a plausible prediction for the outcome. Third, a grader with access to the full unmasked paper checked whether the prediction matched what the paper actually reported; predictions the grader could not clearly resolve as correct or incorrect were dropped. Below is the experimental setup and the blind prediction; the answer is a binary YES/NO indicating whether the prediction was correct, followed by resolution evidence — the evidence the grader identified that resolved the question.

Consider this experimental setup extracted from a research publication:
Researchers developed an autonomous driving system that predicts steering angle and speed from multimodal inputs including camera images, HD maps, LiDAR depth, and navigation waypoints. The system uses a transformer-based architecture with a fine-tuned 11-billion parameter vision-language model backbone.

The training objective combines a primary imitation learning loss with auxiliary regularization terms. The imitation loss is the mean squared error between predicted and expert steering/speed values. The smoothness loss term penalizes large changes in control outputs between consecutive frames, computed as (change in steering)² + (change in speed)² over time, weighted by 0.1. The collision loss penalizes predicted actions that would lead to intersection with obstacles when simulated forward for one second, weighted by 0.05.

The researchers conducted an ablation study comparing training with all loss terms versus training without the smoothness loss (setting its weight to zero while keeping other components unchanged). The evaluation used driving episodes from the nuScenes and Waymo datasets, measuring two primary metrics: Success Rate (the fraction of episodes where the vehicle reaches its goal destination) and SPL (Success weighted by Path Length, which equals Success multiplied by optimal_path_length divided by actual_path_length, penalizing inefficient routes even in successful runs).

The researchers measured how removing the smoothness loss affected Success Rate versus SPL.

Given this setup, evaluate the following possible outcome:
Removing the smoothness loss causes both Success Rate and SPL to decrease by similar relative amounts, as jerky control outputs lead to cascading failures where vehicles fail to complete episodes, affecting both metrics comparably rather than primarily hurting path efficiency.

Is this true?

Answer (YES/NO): NO